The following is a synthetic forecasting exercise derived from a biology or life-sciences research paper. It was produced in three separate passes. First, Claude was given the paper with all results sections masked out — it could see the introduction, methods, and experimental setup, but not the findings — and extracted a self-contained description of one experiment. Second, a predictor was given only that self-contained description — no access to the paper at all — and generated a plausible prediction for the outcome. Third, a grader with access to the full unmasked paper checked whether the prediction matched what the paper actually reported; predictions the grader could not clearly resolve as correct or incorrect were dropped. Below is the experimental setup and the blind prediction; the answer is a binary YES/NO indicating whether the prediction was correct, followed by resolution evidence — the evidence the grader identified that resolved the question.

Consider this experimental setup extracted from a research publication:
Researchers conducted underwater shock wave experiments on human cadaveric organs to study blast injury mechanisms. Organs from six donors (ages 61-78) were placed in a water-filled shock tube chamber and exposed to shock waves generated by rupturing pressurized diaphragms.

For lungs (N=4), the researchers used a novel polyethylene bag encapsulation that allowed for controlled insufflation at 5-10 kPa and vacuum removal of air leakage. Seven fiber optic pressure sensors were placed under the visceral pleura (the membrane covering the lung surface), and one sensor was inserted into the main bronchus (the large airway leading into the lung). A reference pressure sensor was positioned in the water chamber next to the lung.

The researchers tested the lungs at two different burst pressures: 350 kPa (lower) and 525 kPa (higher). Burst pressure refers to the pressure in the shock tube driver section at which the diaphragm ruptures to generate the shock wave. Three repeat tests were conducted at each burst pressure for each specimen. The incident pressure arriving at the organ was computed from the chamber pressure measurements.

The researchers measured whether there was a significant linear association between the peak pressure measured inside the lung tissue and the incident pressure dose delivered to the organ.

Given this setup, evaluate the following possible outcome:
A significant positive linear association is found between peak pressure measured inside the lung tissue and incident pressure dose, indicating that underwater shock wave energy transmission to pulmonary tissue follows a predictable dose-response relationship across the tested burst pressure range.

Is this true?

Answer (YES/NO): NO